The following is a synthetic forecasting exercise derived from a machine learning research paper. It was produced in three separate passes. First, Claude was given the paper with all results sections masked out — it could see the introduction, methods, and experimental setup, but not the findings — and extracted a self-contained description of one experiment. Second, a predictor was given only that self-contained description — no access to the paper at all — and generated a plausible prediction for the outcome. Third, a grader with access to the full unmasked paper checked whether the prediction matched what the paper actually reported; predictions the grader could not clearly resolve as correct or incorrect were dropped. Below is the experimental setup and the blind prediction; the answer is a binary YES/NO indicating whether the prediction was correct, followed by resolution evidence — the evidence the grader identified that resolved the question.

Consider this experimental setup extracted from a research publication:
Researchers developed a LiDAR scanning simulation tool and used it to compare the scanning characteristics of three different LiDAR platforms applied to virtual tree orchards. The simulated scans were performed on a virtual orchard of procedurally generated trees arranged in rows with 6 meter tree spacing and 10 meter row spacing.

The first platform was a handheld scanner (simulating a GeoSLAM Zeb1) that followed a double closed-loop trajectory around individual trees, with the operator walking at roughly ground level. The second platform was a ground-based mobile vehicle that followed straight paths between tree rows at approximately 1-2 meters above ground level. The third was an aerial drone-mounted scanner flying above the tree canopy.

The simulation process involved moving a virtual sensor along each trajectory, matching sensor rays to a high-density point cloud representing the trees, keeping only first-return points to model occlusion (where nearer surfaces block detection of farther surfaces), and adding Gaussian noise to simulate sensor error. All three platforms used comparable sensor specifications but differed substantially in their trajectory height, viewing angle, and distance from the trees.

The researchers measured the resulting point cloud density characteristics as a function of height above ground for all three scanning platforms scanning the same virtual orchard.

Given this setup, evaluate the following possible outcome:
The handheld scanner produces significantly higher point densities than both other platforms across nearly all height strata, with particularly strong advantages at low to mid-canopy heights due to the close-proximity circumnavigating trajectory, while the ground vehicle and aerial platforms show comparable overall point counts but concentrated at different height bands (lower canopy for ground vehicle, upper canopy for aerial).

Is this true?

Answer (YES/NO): NO